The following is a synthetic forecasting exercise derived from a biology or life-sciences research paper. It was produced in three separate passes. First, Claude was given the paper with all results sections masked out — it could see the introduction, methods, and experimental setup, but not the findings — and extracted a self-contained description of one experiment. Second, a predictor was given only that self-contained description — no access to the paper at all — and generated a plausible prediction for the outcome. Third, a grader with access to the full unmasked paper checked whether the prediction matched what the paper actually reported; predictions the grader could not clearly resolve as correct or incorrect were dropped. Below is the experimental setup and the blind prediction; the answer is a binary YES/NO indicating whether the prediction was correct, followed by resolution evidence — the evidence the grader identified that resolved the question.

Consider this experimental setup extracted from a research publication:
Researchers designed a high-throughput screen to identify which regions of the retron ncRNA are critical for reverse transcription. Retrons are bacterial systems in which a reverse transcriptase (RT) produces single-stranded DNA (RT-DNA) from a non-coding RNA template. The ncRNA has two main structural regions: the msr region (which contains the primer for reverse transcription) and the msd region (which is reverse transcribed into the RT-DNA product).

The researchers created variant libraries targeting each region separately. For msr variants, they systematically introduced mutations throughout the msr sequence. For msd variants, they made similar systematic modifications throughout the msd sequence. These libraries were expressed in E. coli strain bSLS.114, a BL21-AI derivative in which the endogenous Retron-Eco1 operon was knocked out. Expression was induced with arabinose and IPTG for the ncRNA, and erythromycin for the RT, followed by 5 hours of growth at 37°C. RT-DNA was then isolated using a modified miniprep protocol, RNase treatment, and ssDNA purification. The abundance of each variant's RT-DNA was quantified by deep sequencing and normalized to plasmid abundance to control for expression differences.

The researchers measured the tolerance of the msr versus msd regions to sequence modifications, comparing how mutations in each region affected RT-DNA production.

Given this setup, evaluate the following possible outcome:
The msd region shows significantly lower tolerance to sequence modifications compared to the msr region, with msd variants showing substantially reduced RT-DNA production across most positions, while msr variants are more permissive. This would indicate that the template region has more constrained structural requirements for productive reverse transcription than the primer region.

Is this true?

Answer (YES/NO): NO